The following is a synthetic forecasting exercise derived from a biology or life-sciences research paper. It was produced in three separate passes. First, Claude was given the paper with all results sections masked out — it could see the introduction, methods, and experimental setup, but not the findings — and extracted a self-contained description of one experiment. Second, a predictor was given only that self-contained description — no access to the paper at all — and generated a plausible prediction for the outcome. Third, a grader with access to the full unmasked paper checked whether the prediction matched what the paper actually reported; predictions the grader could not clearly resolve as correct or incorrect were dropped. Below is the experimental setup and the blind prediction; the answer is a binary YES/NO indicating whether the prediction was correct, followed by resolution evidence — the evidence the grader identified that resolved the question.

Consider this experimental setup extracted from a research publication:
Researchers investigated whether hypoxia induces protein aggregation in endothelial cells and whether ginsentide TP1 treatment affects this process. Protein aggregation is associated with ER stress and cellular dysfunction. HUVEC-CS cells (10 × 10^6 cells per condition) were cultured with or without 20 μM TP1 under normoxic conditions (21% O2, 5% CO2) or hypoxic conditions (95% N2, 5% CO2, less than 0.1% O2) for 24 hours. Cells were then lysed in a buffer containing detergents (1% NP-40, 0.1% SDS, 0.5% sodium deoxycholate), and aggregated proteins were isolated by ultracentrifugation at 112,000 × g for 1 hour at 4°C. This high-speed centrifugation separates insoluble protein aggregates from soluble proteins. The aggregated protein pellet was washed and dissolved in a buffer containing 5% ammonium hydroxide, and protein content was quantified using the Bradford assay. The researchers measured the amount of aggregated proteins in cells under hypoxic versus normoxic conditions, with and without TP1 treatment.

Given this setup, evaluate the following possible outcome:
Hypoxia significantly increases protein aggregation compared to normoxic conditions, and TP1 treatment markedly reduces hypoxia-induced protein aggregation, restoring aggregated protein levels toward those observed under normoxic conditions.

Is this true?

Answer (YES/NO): YES